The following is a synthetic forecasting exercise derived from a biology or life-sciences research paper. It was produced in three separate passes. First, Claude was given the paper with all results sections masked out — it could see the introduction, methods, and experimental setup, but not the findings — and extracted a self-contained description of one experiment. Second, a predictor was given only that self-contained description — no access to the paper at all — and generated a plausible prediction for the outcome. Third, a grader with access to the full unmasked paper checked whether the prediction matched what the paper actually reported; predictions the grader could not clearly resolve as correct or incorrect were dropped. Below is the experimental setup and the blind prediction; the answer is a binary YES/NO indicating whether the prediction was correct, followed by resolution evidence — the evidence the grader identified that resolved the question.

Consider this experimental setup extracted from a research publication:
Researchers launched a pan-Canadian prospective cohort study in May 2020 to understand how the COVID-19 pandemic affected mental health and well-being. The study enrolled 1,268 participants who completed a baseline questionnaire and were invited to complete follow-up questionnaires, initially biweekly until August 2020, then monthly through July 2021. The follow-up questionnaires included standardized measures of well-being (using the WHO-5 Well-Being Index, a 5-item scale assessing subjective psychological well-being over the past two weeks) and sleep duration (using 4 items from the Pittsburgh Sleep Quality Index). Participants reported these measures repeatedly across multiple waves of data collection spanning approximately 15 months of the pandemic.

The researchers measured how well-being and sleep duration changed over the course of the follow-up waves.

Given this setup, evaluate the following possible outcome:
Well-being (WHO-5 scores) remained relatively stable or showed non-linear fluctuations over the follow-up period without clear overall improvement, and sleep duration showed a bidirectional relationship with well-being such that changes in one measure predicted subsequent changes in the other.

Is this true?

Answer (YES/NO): NO